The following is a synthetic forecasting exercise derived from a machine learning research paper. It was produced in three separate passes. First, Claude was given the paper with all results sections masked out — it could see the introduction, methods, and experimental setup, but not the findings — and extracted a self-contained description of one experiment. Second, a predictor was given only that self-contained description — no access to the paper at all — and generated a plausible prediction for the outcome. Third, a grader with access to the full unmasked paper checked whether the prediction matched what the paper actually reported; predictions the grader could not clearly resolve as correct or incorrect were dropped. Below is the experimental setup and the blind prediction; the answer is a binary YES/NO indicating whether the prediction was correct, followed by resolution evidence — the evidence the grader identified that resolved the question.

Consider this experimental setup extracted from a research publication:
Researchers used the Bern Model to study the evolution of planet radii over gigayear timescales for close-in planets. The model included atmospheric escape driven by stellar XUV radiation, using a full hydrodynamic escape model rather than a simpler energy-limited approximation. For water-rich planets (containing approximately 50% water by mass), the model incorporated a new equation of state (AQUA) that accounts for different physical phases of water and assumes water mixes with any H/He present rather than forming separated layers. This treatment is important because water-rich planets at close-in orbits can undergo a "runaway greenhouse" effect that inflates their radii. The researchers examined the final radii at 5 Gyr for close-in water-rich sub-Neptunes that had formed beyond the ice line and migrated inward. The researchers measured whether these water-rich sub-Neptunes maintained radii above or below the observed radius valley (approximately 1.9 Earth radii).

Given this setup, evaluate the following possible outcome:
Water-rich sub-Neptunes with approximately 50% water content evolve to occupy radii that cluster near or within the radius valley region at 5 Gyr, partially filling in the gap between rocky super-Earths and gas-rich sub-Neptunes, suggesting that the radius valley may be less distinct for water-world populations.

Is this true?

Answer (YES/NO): NO